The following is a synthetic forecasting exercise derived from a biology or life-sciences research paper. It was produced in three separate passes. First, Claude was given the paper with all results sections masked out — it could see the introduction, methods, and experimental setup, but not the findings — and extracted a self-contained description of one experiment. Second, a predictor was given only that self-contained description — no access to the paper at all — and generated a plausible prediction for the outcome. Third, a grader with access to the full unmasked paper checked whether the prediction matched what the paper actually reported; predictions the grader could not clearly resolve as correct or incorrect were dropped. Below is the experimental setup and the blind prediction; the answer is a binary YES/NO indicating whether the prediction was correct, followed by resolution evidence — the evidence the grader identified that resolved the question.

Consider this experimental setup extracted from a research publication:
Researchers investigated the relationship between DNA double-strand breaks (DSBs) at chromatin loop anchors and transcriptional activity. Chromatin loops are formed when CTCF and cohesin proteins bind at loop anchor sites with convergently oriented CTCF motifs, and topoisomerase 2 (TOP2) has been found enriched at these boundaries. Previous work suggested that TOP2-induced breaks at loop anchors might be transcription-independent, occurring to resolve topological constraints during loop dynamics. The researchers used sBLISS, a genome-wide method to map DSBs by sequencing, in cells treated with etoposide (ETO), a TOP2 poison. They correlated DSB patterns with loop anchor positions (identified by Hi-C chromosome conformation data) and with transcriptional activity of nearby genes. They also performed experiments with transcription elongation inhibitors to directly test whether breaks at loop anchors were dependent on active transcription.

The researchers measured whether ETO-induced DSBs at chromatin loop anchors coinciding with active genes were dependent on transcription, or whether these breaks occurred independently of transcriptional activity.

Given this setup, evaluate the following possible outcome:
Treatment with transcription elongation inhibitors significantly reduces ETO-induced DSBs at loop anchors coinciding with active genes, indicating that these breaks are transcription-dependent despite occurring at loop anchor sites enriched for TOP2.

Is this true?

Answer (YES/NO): YES